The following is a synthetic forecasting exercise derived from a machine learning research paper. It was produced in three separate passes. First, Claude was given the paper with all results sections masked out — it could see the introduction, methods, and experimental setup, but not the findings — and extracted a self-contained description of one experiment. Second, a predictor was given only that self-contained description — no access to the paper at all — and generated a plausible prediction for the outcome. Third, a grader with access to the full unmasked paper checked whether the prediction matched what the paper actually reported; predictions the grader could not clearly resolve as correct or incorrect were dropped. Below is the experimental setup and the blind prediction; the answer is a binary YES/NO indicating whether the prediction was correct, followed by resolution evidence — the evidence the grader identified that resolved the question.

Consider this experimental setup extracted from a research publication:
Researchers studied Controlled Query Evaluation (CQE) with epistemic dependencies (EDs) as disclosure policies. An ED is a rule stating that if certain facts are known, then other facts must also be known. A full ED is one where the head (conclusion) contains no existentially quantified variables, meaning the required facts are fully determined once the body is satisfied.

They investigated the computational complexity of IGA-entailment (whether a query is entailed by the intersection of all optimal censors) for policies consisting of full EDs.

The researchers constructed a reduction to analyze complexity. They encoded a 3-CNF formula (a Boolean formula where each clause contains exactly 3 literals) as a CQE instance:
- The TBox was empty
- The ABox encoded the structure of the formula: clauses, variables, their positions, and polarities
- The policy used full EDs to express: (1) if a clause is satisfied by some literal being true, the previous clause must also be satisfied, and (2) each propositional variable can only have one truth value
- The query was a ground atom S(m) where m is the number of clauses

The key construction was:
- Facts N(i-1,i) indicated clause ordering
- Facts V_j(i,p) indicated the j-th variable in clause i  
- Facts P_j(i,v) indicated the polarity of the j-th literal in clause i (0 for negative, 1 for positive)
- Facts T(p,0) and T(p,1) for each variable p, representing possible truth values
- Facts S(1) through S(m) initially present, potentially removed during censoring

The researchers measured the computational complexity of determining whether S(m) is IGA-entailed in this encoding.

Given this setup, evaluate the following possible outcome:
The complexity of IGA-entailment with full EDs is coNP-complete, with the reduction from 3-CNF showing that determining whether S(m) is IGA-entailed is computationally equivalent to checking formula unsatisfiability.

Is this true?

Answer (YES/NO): NO